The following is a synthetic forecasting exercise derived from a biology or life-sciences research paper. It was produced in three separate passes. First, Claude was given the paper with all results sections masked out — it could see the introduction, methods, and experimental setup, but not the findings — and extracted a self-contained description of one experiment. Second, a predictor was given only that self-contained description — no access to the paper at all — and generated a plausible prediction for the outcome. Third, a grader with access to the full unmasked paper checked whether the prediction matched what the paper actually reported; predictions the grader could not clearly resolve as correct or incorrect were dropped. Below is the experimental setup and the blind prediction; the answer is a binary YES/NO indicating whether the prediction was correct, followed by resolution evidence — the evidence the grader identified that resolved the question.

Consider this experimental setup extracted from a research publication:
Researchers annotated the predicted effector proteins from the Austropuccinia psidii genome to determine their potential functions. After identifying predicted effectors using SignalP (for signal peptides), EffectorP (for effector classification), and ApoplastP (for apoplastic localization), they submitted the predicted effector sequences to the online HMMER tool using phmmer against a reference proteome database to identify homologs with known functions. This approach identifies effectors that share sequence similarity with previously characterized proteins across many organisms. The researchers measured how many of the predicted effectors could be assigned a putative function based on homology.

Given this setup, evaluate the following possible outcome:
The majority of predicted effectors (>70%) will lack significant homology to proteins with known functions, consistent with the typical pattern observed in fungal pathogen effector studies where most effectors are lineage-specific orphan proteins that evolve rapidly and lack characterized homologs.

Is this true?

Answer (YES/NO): YES